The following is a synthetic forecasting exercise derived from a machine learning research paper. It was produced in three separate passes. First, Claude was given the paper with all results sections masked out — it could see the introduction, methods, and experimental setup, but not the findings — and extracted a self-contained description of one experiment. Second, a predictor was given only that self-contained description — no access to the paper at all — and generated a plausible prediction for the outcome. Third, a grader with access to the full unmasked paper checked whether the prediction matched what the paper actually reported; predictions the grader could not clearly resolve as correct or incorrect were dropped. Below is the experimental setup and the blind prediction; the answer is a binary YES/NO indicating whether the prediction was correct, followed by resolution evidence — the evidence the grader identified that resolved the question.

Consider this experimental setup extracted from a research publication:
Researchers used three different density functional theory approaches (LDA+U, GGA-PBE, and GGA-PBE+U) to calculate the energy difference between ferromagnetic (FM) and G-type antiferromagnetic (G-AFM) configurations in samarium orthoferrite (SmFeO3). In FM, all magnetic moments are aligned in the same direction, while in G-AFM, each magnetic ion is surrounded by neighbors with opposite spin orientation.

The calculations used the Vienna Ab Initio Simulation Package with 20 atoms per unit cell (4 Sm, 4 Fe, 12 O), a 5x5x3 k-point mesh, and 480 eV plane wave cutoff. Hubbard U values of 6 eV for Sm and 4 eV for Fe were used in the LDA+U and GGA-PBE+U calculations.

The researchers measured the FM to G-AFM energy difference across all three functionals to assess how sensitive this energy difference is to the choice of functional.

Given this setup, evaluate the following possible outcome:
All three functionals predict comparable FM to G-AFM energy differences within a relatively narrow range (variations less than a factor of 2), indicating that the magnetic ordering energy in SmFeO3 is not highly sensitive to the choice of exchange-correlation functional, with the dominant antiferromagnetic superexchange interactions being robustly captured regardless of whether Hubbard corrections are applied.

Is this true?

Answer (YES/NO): YES